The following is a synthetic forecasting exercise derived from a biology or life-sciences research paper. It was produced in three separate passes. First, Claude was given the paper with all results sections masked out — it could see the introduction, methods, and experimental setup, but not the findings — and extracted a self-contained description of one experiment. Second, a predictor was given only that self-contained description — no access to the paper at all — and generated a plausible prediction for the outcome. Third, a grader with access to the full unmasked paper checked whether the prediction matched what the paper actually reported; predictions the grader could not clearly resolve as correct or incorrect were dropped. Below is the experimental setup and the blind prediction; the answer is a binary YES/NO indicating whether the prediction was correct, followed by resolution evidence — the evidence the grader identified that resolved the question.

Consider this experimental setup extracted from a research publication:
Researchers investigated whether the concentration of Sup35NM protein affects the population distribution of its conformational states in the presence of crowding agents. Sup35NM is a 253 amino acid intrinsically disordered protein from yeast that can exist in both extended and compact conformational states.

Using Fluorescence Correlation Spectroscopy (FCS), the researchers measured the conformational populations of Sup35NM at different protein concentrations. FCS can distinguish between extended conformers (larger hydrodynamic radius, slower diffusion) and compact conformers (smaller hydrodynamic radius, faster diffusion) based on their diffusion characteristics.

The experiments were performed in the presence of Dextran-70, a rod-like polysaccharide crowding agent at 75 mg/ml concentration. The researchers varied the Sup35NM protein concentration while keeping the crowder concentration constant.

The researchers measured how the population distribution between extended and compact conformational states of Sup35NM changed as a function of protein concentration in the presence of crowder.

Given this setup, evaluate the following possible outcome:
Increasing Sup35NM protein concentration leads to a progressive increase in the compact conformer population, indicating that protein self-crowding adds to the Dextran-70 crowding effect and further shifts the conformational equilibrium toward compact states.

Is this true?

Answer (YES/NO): NO